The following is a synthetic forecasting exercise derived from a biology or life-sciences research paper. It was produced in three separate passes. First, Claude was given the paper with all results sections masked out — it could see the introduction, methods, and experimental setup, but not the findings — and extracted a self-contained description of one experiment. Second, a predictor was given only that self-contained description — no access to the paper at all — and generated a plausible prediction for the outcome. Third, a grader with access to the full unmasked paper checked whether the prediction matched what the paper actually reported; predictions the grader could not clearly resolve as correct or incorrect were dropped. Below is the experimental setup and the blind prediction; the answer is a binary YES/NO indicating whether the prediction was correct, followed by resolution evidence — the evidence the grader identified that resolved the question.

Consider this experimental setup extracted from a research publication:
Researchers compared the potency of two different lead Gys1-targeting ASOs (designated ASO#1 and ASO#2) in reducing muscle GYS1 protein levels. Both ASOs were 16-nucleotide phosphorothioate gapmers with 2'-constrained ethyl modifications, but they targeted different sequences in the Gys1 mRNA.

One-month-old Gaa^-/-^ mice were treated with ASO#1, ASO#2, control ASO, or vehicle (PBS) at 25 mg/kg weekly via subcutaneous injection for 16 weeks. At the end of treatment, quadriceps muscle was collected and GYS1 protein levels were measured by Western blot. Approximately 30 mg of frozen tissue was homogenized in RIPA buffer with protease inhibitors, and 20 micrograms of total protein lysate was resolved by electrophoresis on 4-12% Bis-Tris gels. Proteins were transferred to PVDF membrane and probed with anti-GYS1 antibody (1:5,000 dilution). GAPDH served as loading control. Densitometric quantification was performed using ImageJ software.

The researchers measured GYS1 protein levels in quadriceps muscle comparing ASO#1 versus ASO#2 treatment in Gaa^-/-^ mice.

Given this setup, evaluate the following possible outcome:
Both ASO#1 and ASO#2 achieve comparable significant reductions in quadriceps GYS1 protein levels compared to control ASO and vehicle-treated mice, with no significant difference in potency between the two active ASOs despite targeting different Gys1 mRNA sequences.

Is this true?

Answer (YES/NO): NO